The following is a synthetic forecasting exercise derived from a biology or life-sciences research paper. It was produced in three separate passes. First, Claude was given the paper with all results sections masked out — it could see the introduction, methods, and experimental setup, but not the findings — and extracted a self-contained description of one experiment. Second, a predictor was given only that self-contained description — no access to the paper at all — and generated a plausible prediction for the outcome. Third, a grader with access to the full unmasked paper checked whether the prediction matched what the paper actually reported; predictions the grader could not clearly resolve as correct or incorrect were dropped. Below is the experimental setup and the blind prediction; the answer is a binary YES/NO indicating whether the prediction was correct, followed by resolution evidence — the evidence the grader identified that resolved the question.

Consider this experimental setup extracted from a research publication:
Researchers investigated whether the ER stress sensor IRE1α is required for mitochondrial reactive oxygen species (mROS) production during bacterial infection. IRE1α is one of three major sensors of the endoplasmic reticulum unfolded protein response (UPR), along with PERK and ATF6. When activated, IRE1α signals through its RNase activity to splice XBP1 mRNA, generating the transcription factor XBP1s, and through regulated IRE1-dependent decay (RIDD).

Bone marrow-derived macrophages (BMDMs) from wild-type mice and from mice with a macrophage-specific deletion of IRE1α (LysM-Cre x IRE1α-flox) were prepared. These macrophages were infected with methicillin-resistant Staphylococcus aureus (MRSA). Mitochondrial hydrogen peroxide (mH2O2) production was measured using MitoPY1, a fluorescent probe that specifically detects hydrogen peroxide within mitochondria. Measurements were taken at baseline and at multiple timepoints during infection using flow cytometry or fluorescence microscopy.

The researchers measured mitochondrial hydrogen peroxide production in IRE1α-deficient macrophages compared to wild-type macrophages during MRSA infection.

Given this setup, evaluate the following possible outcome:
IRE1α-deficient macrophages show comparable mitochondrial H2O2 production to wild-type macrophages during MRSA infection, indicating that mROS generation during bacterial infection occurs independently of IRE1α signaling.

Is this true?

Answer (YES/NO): NO